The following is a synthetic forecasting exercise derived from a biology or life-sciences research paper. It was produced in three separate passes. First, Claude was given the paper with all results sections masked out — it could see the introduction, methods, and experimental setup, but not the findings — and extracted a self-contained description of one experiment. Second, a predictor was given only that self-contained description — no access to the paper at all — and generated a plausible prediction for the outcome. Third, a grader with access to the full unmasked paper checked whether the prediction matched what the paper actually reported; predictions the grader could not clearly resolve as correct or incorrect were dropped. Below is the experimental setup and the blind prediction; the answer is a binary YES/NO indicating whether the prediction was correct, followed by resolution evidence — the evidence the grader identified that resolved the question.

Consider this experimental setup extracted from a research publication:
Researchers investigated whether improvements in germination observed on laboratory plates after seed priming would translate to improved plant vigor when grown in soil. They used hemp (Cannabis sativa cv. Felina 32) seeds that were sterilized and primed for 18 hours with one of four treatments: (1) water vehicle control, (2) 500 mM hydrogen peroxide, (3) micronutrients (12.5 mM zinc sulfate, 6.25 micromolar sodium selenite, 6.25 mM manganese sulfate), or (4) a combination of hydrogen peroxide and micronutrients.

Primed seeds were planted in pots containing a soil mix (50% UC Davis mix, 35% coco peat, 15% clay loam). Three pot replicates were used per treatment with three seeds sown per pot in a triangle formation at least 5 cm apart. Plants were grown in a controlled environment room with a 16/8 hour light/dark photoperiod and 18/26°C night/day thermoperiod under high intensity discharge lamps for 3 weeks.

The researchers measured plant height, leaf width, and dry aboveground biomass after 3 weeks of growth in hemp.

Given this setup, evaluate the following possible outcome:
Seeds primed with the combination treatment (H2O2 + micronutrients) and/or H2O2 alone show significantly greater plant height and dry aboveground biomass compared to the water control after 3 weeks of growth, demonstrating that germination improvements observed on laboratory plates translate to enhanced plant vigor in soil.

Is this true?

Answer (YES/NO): NO